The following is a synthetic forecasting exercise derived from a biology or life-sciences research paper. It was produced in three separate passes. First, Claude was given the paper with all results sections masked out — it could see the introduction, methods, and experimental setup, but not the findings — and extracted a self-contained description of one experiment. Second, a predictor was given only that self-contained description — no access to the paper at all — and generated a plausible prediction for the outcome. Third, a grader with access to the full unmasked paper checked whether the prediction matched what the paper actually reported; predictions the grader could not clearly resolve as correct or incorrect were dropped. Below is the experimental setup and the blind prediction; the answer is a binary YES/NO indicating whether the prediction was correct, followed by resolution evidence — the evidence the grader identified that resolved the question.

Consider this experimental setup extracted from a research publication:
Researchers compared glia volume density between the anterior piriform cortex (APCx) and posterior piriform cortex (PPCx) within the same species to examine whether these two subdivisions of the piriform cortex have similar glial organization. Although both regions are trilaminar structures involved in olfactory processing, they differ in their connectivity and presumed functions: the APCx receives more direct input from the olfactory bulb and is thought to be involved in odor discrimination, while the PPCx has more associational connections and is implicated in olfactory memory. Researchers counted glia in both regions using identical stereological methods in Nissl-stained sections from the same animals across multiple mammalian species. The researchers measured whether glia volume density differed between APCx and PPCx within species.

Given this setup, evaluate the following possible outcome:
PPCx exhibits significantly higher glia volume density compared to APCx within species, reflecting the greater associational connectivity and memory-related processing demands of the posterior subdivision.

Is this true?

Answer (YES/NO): NO